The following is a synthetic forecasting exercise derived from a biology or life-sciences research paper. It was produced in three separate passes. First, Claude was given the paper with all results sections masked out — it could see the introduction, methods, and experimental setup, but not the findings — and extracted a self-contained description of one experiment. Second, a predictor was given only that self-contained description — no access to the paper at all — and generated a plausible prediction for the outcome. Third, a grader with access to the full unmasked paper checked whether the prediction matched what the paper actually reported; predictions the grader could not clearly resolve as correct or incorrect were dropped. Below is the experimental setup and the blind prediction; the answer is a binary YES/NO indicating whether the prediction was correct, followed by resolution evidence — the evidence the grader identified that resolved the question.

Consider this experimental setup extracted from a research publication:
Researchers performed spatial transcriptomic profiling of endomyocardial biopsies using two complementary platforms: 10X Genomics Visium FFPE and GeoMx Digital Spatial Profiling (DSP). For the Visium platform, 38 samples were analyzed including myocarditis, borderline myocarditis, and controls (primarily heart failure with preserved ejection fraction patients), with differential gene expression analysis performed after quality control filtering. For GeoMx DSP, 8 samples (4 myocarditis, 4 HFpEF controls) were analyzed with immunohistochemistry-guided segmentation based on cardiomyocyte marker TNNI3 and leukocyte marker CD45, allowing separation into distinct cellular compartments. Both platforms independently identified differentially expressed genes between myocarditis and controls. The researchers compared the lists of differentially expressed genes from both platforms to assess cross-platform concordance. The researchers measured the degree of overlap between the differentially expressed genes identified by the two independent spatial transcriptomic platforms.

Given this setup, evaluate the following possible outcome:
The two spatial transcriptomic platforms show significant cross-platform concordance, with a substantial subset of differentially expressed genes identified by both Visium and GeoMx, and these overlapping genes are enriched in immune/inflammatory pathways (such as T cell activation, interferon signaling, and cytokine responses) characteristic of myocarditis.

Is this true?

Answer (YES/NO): NO